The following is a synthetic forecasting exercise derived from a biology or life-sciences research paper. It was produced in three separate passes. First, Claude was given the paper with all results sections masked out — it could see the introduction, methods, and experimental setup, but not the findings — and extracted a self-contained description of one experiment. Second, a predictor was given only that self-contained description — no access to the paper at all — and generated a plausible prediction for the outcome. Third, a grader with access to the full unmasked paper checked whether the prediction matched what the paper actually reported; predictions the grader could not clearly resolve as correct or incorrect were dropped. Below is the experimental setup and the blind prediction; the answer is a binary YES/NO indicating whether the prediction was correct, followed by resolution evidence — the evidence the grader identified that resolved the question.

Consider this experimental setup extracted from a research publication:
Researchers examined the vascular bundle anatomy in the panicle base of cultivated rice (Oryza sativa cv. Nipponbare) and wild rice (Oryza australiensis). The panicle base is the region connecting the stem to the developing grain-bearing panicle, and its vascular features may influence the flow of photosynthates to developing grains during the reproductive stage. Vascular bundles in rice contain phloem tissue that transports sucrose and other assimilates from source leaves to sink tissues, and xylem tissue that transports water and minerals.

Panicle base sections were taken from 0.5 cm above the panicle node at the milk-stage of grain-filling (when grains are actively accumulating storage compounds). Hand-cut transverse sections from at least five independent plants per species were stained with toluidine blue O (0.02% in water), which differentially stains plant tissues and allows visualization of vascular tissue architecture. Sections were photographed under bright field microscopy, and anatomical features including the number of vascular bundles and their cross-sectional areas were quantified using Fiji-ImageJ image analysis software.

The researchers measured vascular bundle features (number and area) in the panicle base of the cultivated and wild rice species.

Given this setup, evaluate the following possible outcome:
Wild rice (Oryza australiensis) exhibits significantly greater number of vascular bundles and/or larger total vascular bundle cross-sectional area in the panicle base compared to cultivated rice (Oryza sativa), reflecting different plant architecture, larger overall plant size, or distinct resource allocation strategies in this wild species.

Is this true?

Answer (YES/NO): NO